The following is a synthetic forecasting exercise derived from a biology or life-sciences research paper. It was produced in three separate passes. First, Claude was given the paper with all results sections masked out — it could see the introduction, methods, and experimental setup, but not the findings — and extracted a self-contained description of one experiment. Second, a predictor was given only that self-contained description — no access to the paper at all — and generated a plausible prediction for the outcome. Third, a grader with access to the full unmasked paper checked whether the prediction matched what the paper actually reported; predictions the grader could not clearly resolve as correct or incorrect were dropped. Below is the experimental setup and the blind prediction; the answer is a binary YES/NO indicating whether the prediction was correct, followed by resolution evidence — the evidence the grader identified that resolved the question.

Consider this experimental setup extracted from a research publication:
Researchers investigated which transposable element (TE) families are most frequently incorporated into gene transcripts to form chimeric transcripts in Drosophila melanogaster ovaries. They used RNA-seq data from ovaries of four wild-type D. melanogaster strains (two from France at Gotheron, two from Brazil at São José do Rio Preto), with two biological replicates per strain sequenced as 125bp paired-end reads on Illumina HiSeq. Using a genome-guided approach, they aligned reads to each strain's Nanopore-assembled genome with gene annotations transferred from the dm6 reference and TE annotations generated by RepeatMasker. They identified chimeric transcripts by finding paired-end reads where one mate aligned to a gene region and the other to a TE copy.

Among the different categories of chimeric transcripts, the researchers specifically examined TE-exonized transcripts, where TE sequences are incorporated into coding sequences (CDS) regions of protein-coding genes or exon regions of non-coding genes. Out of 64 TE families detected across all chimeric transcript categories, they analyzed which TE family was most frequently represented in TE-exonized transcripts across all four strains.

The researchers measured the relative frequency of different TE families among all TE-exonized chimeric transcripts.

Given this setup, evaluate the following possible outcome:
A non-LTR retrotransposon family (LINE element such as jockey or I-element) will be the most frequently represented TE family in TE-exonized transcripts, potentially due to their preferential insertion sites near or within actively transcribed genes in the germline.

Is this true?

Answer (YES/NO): NO